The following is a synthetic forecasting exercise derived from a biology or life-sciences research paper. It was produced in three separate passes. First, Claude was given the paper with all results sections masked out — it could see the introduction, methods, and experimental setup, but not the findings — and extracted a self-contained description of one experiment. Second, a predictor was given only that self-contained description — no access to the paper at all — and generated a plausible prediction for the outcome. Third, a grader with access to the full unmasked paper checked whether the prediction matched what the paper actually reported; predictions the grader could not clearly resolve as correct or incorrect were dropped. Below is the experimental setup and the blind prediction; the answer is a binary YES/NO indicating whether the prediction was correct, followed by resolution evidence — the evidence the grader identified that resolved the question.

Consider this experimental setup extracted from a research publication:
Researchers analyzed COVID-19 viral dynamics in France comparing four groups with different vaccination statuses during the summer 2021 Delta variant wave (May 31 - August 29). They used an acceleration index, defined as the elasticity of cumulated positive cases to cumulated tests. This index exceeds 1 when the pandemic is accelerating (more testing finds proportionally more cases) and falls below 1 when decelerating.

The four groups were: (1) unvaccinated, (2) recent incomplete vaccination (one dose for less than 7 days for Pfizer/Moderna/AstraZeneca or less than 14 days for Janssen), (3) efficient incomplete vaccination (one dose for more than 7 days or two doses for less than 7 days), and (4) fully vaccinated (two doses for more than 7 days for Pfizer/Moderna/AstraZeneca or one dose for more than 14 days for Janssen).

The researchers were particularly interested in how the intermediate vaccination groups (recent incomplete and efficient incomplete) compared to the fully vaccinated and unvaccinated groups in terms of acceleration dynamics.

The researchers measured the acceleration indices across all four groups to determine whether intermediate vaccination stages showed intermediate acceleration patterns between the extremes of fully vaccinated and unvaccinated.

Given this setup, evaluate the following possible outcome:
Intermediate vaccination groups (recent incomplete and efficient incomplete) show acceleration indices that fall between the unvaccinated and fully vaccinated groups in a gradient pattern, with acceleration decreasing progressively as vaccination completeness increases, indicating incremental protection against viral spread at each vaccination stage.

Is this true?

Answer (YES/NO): NO